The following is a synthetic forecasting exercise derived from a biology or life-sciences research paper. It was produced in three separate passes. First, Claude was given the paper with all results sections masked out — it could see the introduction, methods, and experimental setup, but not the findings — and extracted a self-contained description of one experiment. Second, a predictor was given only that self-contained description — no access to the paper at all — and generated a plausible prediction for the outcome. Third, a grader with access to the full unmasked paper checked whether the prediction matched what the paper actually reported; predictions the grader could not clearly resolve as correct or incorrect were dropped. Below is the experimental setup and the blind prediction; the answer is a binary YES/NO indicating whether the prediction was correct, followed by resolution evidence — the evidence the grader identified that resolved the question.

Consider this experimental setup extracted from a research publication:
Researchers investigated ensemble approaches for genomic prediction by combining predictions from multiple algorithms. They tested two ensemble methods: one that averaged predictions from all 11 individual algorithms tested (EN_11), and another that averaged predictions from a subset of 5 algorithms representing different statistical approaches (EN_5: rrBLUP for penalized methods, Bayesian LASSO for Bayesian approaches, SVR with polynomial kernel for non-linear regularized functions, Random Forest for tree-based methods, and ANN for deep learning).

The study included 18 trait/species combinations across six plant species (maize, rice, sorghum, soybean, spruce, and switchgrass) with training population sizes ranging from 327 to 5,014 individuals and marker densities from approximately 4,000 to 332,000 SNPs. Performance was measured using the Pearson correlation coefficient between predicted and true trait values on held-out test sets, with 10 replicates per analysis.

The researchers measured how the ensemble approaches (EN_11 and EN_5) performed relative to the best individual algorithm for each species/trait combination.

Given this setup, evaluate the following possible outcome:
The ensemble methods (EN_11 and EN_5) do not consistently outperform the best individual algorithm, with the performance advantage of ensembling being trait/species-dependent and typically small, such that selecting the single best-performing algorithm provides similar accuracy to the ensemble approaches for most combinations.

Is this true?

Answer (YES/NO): NO